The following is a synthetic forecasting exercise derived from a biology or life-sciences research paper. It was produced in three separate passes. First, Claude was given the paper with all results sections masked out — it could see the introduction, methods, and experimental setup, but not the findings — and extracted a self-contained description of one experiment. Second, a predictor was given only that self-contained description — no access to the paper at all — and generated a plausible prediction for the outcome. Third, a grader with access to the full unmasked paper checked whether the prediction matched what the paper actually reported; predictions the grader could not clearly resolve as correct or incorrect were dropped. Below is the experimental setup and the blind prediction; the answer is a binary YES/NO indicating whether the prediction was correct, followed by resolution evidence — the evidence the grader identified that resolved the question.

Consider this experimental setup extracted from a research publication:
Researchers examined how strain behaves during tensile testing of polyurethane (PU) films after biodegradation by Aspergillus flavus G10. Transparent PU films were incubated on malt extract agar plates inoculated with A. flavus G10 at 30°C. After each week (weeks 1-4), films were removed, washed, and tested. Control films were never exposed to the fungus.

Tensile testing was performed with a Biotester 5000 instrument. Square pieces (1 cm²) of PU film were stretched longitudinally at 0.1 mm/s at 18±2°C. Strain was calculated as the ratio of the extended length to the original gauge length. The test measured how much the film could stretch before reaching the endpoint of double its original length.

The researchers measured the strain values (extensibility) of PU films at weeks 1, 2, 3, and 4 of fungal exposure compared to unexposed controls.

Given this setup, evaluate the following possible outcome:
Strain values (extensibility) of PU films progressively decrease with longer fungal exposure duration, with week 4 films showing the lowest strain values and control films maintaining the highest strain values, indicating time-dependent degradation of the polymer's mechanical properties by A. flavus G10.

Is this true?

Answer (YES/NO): NO